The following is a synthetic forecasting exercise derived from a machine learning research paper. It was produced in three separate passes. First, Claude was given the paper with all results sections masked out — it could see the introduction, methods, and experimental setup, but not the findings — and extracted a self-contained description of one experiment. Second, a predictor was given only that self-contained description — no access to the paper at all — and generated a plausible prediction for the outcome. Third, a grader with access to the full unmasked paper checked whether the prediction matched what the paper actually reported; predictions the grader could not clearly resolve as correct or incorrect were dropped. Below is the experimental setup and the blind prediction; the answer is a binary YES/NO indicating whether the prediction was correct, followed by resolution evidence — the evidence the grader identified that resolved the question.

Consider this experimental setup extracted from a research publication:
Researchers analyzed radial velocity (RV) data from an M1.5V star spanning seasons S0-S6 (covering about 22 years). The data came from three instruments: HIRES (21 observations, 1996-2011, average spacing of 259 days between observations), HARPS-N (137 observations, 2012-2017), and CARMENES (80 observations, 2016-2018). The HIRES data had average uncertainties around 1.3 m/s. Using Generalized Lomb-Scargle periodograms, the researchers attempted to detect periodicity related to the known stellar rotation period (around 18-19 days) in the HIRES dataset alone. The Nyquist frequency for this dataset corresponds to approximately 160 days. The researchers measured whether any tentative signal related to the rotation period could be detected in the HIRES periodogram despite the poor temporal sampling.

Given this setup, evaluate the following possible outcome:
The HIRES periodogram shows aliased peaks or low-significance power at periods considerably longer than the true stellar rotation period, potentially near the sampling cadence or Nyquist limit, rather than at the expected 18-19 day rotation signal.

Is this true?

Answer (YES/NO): NO